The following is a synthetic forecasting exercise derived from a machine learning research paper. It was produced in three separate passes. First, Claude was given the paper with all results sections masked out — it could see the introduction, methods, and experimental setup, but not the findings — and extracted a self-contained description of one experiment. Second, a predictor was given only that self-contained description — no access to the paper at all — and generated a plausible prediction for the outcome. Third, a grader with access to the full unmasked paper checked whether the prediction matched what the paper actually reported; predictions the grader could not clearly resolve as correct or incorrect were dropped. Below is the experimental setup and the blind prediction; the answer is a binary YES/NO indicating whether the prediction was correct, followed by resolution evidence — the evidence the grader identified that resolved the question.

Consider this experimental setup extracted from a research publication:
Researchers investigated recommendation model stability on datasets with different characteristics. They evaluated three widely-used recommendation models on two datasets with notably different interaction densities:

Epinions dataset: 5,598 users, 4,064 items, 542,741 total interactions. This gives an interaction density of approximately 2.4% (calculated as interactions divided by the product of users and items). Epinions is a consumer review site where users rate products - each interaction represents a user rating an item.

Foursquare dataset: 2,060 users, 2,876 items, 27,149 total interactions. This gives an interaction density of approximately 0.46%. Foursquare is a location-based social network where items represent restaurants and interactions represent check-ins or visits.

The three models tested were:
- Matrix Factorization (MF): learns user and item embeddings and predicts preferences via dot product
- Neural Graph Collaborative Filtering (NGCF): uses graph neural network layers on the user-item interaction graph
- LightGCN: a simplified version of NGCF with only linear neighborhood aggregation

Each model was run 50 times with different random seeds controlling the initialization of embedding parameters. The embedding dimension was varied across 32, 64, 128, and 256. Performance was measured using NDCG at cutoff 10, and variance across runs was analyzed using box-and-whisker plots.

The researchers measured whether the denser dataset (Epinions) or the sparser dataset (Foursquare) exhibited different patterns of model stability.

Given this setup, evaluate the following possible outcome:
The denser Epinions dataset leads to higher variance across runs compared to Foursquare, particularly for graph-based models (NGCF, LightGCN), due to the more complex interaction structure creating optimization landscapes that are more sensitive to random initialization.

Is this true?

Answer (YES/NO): NO